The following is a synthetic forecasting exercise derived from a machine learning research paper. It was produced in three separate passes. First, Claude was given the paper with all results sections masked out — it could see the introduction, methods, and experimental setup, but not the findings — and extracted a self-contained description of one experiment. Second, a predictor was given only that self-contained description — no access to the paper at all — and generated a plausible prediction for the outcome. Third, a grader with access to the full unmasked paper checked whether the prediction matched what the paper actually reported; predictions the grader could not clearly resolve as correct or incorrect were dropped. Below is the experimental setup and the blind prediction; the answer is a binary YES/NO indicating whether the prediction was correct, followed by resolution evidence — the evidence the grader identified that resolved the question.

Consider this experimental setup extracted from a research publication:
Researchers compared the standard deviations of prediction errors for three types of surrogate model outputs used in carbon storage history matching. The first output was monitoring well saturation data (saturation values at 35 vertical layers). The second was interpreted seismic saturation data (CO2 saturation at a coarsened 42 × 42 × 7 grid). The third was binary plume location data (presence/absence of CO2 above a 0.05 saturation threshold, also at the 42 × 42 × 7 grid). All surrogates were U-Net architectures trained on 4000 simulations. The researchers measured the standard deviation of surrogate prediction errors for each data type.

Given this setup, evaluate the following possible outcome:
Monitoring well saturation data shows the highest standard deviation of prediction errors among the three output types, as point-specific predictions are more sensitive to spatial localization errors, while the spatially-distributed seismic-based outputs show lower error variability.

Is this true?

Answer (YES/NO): NO